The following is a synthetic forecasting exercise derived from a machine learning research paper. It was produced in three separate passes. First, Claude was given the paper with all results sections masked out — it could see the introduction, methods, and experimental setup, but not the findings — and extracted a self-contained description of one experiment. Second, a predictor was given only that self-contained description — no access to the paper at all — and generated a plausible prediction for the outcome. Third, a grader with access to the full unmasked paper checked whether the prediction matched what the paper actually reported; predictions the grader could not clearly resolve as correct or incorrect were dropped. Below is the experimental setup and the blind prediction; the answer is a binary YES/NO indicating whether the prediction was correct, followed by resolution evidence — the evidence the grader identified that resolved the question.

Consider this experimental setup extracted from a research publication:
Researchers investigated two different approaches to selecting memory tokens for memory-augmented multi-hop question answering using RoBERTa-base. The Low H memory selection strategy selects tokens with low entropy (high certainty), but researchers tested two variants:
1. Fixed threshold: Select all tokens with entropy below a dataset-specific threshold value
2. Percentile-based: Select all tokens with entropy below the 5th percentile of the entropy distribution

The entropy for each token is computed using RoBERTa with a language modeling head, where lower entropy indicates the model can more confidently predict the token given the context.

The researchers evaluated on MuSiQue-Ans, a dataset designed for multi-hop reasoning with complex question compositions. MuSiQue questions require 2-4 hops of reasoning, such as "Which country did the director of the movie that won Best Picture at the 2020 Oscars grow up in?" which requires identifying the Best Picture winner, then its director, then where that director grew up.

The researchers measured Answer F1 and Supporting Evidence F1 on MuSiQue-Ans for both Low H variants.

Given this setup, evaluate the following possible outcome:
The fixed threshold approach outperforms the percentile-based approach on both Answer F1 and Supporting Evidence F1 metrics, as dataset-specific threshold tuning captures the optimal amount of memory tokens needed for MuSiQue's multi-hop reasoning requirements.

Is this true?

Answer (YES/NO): NO